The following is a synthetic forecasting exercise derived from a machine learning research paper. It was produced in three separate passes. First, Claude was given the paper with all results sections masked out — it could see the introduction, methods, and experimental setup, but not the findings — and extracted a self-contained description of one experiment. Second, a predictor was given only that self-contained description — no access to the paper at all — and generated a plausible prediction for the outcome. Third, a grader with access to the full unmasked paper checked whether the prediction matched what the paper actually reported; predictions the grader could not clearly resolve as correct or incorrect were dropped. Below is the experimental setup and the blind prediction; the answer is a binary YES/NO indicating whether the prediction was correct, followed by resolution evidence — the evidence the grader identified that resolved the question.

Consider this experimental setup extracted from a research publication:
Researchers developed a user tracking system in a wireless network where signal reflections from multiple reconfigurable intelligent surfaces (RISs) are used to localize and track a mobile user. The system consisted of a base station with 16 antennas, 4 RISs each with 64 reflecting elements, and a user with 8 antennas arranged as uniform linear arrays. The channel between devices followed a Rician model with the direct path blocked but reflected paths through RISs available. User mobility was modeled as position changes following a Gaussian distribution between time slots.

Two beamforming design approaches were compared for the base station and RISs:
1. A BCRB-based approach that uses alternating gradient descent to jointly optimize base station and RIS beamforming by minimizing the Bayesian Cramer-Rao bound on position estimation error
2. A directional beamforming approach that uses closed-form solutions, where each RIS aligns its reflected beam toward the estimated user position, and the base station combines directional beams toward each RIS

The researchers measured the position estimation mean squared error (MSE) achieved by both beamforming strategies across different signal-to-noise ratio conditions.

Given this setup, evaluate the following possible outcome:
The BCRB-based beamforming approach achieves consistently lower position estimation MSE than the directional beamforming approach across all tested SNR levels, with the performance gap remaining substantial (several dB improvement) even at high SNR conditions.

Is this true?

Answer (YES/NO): NO